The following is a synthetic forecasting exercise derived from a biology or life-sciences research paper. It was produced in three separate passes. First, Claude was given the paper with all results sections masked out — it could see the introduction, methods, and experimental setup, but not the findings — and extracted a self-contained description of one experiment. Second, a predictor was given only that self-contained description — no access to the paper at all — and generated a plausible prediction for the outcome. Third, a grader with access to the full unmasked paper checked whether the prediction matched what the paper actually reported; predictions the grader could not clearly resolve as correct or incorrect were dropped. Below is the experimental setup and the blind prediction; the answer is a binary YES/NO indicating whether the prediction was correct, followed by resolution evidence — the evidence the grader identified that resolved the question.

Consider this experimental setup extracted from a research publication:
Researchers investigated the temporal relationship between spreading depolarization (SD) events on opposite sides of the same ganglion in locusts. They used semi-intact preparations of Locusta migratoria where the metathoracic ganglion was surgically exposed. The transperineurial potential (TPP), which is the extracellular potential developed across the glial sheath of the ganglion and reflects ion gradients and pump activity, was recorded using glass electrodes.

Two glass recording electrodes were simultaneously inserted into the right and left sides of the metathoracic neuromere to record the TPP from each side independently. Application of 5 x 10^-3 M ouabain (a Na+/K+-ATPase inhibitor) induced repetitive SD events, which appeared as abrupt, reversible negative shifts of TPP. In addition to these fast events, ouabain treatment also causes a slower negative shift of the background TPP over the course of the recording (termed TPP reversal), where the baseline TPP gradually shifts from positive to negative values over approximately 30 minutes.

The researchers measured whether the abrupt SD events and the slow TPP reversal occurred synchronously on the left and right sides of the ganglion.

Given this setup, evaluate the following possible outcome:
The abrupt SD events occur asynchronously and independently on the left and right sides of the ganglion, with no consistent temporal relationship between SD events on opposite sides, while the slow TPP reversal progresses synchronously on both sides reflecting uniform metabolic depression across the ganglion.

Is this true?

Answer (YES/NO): NO